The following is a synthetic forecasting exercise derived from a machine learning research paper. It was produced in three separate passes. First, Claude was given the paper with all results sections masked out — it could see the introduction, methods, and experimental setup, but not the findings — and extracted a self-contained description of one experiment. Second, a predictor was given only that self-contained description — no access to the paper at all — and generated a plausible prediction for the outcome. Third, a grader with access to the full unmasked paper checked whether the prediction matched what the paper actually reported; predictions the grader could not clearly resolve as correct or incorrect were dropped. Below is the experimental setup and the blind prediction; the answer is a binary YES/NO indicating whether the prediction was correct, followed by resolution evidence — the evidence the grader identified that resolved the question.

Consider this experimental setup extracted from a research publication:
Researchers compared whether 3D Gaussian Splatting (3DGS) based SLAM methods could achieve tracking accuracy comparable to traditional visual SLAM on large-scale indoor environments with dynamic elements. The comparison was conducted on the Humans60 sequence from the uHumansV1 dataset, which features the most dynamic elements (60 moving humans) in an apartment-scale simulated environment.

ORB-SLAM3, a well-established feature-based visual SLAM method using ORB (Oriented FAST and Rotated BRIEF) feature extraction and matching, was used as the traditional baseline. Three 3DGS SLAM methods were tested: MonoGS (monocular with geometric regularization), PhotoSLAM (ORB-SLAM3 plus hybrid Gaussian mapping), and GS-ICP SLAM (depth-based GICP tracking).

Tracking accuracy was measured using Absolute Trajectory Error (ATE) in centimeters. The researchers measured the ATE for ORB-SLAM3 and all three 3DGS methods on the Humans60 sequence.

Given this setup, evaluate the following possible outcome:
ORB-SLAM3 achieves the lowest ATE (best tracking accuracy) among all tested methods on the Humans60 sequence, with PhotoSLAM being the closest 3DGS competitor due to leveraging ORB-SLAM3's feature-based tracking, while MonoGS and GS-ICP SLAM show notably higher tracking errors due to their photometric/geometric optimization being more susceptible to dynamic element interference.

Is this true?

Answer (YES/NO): NO